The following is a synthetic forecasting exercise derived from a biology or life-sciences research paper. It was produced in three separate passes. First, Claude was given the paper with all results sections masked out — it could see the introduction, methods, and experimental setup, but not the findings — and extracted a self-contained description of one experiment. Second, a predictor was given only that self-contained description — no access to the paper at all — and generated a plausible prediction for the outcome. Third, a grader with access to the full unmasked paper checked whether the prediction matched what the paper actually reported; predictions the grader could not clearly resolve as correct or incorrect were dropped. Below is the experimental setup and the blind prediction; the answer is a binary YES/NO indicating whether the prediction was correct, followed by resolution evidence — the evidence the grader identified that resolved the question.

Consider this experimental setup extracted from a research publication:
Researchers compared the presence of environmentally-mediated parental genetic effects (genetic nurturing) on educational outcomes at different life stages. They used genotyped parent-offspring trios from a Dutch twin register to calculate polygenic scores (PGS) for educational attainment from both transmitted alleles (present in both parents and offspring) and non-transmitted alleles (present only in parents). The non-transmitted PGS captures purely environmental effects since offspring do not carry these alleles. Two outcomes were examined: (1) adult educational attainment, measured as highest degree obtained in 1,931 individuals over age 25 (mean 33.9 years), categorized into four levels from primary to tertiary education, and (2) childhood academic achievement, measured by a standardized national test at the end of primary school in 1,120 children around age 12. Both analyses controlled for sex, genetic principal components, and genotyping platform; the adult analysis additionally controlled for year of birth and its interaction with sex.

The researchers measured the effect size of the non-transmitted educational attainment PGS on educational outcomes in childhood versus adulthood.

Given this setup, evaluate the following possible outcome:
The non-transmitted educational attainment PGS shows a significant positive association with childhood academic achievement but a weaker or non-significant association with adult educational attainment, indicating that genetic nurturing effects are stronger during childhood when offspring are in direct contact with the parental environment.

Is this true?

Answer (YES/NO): NO